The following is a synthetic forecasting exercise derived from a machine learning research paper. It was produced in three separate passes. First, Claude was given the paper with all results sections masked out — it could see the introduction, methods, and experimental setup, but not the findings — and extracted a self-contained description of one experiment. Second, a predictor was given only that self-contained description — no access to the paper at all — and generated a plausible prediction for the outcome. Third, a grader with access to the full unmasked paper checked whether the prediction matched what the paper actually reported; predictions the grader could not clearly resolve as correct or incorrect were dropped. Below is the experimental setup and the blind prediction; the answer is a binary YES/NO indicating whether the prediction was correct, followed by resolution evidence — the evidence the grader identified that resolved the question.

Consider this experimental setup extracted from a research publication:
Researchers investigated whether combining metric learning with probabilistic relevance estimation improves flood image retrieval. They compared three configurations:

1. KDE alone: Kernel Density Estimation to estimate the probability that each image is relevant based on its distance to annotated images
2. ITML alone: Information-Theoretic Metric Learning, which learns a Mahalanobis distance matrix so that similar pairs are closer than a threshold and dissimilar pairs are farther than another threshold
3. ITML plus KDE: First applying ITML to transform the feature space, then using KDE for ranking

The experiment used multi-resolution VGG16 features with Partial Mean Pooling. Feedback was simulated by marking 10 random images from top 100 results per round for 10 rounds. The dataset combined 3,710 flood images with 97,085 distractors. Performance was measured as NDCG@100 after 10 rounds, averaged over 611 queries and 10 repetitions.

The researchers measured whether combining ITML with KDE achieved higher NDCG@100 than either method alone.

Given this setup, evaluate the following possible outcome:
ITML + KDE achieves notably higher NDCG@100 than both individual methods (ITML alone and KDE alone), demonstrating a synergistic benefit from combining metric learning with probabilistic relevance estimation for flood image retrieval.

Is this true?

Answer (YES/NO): NO